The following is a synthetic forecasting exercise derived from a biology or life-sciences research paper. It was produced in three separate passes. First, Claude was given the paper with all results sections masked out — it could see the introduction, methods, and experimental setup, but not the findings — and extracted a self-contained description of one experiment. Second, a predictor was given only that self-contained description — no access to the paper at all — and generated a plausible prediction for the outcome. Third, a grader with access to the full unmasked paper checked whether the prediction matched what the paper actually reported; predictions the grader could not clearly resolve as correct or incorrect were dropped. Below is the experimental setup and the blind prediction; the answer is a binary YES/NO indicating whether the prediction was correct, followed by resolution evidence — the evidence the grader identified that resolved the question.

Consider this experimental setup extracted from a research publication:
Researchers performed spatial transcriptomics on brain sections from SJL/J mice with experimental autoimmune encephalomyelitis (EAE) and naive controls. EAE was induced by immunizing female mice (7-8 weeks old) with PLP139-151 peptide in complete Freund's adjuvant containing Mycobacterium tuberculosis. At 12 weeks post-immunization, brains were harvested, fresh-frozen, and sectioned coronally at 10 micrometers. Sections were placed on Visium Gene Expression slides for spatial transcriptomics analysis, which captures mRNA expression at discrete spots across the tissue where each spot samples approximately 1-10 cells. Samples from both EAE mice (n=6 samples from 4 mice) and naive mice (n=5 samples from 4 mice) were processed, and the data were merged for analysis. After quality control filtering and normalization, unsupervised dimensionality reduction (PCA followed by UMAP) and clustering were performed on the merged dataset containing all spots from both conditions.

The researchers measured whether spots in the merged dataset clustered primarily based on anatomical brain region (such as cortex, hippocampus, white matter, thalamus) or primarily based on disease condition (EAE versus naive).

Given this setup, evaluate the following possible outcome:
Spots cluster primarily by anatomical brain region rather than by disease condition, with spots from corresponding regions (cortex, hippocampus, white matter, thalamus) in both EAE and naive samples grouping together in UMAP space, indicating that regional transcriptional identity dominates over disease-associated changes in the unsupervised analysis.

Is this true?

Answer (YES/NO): YES